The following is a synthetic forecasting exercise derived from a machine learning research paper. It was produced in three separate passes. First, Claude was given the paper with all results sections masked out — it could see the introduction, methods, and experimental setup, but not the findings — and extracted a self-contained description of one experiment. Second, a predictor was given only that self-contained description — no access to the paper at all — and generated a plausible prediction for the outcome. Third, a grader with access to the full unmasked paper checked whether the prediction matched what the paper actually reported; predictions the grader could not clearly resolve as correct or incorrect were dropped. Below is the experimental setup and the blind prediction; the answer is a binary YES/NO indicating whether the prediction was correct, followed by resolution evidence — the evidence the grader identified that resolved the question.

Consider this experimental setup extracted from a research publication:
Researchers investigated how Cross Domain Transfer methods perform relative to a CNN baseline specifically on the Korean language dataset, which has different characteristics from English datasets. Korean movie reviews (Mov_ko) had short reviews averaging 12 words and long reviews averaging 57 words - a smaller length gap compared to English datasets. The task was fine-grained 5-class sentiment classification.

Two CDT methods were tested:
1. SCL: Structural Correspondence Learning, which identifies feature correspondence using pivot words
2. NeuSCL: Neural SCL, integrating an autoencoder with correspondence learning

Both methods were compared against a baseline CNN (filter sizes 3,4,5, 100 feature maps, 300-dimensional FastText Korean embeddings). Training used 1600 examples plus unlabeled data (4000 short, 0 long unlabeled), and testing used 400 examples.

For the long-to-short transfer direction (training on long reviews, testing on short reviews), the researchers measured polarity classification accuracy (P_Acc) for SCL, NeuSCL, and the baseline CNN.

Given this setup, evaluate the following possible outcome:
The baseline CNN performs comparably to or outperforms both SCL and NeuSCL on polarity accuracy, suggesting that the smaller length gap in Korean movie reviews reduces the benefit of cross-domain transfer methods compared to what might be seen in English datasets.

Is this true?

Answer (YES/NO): YES